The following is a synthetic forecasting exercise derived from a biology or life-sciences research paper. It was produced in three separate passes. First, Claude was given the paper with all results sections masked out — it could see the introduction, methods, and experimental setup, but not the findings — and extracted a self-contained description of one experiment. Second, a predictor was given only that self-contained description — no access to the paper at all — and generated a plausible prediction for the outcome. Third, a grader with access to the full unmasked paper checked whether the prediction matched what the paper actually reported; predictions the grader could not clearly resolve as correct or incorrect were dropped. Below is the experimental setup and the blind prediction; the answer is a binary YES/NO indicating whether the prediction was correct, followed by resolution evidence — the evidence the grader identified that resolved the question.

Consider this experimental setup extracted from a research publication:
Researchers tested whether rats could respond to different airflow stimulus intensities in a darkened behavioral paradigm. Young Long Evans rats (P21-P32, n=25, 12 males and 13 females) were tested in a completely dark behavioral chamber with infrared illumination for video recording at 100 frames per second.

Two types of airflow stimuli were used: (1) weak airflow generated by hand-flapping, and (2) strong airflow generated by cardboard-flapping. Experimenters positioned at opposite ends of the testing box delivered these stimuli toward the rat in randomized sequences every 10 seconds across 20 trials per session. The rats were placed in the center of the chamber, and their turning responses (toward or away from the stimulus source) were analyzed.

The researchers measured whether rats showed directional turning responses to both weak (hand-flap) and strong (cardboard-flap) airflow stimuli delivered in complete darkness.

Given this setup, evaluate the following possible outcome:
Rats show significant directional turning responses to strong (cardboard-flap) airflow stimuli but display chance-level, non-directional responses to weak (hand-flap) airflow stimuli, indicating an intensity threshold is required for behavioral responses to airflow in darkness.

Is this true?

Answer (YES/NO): NO